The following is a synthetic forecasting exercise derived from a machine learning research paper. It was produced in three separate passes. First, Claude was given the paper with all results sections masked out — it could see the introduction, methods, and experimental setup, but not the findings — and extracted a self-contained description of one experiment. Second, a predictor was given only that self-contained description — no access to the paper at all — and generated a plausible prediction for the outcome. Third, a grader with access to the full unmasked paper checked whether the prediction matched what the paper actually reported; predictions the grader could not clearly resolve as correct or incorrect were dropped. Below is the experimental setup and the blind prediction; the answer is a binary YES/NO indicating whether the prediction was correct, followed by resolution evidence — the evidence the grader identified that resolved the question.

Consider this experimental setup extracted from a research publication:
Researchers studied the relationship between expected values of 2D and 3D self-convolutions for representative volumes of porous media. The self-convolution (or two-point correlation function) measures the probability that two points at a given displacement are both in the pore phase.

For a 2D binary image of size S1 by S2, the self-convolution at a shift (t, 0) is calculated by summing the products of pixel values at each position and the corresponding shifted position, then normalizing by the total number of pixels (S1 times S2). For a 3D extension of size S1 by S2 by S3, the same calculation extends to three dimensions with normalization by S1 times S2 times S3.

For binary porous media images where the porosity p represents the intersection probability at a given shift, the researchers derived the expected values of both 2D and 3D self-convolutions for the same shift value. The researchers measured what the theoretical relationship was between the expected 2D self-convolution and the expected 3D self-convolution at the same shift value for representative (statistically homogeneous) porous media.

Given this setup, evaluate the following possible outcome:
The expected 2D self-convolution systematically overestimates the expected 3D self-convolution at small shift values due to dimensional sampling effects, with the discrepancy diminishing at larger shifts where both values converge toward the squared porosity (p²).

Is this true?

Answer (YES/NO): NO